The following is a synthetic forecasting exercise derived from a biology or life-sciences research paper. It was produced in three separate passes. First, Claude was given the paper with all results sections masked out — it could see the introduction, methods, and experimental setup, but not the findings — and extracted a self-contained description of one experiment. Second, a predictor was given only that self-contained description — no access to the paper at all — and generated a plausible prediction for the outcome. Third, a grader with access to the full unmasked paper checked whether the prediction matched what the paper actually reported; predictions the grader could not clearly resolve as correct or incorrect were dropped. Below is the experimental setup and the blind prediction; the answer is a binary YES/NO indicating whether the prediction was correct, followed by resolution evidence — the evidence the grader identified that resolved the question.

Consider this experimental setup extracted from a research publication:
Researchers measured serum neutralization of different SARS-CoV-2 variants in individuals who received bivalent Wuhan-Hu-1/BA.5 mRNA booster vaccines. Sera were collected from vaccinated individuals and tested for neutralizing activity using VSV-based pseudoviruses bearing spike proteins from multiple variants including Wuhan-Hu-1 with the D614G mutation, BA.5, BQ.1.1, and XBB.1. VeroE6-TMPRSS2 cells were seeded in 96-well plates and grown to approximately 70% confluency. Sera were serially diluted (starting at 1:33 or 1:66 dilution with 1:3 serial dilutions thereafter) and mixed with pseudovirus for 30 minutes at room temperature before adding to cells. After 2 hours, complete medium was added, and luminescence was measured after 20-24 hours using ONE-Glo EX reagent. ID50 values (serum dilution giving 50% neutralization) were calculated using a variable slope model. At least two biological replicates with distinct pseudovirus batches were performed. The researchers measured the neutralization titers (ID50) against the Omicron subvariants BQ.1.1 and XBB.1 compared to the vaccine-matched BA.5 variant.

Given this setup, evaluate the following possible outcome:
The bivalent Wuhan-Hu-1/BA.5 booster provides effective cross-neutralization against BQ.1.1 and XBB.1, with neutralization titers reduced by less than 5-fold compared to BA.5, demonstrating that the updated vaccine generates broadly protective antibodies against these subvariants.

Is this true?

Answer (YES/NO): NO